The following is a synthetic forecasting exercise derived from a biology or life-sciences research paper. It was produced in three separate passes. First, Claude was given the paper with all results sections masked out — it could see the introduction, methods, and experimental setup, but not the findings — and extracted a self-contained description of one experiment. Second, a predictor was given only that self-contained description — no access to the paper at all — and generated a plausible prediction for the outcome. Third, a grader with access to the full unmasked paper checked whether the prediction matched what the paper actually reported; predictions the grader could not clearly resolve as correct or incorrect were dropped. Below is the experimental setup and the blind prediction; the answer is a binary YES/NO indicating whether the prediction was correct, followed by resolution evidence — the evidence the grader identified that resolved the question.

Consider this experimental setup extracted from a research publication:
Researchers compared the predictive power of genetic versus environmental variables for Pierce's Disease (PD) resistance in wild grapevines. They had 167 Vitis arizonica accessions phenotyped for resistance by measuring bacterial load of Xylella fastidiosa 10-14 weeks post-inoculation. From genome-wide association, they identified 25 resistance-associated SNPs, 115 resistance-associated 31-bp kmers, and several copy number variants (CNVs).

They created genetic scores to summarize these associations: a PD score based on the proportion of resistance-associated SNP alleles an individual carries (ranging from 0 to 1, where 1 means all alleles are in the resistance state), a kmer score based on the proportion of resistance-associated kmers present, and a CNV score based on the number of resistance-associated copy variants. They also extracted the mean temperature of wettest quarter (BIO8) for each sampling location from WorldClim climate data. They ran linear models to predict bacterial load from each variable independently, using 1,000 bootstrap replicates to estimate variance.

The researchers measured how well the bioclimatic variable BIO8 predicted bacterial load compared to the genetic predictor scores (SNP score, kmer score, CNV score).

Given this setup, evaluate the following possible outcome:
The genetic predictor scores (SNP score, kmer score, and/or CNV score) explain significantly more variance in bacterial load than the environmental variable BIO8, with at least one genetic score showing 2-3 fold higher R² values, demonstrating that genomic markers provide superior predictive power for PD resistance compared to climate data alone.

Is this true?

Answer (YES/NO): NO